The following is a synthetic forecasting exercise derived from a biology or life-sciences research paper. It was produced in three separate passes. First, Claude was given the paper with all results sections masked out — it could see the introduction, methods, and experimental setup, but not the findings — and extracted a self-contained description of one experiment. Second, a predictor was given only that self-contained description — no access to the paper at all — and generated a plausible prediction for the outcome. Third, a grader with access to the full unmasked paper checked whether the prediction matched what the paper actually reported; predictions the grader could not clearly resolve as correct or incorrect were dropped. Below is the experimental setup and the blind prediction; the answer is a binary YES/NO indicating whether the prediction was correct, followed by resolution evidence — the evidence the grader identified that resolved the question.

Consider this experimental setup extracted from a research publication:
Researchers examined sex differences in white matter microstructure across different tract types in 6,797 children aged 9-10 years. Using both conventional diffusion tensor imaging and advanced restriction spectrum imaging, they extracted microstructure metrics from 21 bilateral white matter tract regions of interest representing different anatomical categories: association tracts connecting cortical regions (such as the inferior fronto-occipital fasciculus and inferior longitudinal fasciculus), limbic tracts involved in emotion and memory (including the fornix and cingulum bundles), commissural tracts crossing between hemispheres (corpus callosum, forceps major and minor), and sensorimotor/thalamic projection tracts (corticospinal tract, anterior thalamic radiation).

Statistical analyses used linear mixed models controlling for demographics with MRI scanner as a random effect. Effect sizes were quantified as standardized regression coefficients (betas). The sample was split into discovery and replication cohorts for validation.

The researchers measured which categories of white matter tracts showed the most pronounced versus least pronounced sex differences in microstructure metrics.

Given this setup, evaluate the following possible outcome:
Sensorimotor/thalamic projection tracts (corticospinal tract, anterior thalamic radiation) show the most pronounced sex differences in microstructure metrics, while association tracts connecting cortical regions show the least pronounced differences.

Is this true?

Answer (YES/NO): NO